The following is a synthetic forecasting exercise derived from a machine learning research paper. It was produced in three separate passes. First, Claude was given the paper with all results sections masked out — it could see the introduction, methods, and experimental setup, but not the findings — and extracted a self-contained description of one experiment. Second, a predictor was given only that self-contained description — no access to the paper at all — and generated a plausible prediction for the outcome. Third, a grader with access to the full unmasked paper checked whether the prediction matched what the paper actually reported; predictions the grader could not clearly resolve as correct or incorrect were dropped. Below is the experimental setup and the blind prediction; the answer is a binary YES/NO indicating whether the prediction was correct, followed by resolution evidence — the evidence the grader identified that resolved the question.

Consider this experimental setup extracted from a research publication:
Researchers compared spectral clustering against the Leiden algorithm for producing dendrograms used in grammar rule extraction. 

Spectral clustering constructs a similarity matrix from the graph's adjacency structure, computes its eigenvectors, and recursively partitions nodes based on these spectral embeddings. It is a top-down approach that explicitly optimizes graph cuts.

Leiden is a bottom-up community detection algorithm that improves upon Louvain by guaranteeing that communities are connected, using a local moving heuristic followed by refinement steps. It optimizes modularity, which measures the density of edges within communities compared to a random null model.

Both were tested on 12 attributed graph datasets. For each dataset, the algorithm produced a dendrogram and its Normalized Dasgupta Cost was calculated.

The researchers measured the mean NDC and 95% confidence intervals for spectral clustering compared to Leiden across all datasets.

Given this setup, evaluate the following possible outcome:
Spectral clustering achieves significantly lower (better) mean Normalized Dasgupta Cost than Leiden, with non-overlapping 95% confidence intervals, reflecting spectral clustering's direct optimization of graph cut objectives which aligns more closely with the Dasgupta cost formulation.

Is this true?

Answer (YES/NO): NO